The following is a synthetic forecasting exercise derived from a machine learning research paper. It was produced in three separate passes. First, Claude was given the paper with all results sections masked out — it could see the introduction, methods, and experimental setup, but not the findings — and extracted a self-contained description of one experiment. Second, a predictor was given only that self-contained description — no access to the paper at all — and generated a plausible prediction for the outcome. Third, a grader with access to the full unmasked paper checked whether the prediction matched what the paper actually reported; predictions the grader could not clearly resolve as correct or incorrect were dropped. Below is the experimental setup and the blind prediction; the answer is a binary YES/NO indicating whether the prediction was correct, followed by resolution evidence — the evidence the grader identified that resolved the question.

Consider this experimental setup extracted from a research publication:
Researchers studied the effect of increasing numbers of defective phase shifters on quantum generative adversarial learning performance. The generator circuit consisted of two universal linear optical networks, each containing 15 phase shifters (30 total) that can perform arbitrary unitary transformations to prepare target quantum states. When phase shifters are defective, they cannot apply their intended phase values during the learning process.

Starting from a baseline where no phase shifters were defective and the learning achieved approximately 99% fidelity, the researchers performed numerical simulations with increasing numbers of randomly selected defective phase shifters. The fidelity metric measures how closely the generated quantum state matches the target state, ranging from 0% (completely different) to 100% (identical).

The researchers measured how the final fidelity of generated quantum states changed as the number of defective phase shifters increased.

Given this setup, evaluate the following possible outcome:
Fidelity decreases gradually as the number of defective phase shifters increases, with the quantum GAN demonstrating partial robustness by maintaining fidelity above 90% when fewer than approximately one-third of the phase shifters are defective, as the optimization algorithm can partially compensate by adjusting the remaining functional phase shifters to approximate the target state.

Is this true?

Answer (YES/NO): NO